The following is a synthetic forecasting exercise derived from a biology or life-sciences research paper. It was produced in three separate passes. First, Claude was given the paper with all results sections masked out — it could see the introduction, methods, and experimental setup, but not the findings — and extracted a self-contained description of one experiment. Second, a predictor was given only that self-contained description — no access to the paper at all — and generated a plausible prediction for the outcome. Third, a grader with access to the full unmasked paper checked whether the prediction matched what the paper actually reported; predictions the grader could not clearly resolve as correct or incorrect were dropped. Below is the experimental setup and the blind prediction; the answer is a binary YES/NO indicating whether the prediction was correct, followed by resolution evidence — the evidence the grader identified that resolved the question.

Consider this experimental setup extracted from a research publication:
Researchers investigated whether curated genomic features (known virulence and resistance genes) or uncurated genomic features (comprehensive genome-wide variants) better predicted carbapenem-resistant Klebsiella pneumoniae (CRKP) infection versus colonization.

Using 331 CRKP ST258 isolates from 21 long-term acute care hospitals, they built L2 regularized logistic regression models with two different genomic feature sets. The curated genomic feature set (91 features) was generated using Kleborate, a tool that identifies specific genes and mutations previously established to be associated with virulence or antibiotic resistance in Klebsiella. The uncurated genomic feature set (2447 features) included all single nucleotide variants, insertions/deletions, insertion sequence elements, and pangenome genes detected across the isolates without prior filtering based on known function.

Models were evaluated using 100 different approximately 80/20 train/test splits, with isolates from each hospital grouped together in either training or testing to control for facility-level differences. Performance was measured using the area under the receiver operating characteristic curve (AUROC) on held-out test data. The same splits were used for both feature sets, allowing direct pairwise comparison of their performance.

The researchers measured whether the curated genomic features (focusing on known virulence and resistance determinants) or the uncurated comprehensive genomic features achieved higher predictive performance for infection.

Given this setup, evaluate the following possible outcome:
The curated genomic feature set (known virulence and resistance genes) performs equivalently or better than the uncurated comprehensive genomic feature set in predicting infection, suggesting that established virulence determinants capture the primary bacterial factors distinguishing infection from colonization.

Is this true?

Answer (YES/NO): YES